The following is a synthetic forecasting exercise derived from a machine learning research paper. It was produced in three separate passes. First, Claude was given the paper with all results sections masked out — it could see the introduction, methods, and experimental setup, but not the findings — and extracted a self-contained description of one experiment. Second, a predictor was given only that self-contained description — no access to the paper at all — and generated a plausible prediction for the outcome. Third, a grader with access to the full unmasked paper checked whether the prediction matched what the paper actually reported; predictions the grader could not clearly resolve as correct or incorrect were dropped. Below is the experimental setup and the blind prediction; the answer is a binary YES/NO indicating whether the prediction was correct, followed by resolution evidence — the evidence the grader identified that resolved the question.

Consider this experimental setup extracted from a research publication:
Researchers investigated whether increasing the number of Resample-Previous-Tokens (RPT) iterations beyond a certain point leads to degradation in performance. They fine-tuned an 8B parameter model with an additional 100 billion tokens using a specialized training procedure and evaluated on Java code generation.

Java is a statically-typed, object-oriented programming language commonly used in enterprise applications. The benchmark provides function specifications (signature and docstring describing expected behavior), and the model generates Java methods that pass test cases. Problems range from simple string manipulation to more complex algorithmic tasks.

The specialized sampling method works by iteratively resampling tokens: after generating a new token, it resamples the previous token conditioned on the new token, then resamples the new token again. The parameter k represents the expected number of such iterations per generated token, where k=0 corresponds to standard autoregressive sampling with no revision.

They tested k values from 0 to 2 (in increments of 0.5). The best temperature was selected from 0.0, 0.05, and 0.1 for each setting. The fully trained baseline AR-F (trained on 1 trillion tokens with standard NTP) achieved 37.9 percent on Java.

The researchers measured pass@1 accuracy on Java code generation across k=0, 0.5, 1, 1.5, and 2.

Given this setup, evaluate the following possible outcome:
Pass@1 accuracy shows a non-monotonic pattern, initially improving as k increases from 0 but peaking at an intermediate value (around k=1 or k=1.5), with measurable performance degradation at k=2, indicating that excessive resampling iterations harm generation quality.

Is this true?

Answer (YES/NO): YES